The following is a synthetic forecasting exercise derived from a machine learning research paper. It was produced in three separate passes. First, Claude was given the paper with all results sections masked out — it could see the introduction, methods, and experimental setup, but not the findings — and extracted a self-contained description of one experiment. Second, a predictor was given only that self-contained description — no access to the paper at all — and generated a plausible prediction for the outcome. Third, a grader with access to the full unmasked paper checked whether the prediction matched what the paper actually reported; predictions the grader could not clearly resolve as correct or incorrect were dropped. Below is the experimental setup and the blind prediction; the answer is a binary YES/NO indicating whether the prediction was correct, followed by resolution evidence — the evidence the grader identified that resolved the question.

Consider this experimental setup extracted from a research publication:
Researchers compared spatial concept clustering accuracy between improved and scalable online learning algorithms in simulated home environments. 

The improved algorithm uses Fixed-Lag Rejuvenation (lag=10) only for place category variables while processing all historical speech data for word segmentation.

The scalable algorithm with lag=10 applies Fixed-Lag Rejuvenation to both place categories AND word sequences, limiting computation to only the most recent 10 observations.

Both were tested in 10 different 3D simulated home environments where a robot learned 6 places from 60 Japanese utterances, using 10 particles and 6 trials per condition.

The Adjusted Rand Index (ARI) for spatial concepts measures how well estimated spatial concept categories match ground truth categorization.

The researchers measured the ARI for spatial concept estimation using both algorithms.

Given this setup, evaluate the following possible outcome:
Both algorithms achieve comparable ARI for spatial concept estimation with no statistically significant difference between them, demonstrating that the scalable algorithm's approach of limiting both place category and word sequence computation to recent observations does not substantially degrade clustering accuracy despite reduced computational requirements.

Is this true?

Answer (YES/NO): YES